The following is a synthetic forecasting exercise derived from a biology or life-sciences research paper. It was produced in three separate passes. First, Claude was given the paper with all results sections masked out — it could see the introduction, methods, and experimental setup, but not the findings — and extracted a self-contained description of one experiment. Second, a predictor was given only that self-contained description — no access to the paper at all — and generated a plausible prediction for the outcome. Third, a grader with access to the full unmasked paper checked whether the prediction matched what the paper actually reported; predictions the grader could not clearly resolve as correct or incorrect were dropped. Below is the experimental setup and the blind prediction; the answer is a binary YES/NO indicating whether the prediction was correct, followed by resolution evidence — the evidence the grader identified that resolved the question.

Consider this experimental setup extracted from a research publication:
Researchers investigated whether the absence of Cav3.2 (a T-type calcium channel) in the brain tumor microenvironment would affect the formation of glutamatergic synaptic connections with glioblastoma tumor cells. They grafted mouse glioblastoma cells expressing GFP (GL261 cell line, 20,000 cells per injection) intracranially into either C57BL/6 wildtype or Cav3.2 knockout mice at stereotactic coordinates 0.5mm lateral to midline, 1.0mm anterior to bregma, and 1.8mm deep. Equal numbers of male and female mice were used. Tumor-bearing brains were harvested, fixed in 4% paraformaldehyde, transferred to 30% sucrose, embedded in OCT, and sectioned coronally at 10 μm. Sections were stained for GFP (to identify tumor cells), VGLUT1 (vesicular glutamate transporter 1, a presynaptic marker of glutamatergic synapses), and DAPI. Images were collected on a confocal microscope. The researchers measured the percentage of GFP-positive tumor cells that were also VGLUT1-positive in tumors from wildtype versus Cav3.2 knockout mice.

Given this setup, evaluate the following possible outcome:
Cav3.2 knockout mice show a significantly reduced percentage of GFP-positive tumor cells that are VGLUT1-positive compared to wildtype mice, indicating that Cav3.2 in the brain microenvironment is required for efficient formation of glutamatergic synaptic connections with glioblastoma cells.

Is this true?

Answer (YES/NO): YES